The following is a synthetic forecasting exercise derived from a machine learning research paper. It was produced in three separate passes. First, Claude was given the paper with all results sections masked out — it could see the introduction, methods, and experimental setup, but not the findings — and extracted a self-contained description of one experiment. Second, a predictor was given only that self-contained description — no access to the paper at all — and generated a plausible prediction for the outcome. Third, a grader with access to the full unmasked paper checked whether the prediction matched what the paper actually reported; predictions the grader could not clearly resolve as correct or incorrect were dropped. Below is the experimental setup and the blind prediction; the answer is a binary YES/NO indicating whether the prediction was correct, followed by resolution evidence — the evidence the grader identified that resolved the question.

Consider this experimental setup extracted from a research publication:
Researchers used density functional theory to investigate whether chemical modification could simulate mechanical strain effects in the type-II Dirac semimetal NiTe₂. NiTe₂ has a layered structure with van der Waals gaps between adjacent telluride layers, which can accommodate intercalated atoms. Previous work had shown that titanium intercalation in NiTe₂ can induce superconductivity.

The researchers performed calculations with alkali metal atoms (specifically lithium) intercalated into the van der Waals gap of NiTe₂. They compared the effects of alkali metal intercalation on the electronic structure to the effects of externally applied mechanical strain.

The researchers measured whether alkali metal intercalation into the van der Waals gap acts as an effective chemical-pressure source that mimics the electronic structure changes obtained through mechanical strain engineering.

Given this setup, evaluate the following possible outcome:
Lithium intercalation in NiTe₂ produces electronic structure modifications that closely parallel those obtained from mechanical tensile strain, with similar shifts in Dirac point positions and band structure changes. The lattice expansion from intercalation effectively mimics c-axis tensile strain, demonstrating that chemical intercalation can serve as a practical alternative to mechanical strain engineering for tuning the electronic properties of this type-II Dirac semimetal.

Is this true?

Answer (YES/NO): YES